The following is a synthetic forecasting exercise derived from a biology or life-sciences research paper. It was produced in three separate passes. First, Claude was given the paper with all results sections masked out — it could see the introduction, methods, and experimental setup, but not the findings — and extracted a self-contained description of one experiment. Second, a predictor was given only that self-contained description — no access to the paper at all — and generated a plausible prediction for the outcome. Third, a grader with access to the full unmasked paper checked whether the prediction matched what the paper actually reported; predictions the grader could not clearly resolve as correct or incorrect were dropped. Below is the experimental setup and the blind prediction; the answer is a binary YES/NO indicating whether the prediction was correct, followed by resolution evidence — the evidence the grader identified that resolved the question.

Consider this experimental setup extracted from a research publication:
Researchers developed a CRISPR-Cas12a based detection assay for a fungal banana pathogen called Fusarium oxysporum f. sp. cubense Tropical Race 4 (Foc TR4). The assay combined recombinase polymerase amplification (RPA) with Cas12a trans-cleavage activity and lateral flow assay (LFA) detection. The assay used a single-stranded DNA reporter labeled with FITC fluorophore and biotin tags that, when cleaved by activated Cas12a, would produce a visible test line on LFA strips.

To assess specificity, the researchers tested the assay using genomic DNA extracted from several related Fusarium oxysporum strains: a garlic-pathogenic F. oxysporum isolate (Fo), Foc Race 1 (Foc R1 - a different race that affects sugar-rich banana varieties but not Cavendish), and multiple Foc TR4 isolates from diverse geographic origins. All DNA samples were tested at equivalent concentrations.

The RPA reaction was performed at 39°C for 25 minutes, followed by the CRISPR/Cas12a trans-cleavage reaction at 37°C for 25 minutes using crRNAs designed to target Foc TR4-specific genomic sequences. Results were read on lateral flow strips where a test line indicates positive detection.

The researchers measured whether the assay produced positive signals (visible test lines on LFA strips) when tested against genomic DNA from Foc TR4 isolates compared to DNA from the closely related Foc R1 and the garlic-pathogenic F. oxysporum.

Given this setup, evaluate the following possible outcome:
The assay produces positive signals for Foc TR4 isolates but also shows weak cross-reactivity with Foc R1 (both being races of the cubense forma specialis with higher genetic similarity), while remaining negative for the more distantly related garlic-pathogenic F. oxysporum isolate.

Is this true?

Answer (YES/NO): NO